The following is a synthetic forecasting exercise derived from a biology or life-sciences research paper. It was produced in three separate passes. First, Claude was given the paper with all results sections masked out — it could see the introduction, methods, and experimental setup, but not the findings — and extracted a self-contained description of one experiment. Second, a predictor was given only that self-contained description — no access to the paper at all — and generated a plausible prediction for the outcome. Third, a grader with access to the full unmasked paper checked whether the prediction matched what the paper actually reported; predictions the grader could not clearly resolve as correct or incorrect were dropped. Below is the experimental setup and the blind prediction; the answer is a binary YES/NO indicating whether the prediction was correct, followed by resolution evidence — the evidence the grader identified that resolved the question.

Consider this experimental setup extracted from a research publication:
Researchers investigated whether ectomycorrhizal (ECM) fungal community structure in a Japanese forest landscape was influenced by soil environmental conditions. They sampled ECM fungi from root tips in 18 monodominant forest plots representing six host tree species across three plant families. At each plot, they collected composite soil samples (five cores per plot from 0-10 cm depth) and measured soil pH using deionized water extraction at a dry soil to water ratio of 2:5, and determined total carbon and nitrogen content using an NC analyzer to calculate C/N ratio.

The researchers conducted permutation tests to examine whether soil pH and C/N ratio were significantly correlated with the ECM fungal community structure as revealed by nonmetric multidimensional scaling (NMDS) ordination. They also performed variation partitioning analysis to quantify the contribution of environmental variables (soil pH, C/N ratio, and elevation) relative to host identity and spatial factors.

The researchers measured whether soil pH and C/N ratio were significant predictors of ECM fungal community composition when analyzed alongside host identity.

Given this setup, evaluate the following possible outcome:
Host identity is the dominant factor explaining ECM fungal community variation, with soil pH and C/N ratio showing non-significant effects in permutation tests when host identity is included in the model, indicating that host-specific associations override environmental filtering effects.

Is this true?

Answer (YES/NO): YES